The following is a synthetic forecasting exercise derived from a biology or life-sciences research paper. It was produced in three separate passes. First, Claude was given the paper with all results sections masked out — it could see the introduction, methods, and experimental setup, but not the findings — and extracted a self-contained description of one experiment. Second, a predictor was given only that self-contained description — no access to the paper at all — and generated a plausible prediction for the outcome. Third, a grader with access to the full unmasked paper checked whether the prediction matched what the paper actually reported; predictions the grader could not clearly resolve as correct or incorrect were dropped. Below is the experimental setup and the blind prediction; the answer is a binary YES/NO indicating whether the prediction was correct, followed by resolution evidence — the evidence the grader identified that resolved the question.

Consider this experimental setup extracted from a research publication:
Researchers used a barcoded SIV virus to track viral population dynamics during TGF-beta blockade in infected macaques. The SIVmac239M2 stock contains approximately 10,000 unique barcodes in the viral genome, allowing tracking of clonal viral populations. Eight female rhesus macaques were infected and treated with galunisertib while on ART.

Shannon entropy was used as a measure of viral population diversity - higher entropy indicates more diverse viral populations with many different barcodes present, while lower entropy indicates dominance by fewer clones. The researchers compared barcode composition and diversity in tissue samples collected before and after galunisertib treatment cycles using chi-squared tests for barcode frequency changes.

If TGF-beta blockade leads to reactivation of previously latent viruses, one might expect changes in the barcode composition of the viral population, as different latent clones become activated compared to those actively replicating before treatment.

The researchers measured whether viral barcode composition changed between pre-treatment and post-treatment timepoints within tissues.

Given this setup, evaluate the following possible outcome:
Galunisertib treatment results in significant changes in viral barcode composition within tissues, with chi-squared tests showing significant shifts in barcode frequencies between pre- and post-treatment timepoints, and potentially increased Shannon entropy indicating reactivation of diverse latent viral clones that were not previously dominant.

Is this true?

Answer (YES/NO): NO